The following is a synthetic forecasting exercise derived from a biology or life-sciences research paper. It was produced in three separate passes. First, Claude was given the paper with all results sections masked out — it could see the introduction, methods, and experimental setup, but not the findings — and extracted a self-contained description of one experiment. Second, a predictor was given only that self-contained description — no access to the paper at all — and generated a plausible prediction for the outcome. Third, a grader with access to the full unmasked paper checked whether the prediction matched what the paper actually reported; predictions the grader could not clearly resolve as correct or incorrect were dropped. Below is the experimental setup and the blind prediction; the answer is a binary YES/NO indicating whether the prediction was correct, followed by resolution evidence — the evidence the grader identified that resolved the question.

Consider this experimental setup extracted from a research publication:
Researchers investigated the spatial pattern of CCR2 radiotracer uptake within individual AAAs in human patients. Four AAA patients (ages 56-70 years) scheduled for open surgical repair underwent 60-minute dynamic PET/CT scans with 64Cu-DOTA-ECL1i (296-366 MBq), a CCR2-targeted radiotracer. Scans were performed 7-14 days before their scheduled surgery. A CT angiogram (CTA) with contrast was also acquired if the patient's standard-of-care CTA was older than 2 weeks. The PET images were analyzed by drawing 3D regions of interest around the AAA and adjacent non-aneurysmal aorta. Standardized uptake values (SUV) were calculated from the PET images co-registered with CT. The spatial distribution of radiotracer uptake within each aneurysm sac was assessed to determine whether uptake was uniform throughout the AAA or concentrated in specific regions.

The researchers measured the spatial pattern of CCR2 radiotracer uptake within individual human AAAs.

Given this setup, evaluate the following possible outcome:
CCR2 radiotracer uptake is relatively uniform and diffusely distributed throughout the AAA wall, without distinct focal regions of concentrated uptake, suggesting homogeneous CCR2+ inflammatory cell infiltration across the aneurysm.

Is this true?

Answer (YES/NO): NO